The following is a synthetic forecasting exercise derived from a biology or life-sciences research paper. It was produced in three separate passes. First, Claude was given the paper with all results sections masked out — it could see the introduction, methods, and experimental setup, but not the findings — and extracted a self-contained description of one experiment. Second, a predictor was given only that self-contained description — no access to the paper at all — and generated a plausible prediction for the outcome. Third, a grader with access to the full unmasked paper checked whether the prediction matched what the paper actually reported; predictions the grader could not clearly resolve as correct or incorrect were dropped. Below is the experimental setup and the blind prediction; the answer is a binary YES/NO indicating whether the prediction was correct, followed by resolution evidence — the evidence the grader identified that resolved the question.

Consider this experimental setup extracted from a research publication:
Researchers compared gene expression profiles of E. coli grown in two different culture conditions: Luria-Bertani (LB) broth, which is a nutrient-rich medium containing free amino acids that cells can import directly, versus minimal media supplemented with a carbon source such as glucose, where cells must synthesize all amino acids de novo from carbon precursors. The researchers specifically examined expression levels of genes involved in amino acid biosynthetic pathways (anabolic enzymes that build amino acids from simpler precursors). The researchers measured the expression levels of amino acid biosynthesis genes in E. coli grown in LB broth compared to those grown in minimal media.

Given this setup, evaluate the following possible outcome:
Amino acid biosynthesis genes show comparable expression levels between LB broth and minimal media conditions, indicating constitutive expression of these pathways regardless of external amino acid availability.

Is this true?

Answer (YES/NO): NO